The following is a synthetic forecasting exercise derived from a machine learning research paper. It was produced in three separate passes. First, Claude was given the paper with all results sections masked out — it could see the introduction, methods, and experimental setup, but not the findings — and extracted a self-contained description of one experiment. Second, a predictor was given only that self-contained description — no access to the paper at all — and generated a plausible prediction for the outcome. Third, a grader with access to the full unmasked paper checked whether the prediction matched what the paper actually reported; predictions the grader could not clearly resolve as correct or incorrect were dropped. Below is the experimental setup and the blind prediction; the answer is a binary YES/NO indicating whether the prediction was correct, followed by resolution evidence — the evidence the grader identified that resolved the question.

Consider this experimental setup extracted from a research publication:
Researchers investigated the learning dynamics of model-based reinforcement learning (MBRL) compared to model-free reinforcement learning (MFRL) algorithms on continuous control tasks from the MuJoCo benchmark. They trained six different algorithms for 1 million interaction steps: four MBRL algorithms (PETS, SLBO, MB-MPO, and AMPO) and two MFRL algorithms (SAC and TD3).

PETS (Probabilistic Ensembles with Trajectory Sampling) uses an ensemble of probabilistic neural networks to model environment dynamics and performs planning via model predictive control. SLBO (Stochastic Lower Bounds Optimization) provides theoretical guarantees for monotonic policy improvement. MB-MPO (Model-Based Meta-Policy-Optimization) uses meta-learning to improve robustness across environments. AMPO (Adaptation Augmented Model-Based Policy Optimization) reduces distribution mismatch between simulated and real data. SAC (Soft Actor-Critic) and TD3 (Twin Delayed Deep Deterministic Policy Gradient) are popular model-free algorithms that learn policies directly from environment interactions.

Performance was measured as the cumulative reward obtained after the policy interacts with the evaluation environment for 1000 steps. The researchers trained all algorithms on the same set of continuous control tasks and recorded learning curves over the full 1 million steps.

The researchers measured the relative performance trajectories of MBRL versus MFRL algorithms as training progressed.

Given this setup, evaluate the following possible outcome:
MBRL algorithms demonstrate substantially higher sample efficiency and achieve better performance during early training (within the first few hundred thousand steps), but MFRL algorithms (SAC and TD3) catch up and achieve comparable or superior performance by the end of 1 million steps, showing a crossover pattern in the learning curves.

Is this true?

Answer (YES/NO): YES